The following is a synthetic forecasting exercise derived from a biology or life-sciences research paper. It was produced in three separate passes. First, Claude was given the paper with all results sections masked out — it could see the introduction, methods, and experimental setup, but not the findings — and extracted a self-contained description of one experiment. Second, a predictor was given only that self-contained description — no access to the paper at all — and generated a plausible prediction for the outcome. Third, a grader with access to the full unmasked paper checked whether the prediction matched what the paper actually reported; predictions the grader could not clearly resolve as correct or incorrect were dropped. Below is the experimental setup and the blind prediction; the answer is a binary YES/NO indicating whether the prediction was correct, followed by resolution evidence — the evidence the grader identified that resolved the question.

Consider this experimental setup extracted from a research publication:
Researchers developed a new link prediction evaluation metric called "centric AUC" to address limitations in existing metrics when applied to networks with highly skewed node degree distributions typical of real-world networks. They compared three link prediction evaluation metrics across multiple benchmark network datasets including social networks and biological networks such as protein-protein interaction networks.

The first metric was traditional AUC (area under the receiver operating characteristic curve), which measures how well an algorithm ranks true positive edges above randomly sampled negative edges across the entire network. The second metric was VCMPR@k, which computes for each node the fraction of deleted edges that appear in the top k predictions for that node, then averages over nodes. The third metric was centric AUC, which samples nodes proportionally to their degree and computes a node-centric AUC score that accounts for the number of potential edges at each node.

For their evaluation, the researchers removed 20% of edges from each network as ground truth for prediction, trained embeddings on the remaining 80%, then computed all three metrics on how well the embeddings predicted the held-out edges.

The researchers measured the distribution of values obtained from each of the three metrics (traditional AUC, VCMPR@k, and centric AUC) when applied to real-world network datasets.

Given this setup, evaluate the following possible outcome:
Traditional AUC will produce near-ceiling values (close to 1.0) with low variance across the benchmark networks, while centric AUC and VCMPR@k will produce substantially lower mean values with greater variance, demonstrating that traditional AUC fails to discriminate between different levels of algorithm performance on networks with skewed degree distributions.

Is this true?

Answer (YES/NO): NO